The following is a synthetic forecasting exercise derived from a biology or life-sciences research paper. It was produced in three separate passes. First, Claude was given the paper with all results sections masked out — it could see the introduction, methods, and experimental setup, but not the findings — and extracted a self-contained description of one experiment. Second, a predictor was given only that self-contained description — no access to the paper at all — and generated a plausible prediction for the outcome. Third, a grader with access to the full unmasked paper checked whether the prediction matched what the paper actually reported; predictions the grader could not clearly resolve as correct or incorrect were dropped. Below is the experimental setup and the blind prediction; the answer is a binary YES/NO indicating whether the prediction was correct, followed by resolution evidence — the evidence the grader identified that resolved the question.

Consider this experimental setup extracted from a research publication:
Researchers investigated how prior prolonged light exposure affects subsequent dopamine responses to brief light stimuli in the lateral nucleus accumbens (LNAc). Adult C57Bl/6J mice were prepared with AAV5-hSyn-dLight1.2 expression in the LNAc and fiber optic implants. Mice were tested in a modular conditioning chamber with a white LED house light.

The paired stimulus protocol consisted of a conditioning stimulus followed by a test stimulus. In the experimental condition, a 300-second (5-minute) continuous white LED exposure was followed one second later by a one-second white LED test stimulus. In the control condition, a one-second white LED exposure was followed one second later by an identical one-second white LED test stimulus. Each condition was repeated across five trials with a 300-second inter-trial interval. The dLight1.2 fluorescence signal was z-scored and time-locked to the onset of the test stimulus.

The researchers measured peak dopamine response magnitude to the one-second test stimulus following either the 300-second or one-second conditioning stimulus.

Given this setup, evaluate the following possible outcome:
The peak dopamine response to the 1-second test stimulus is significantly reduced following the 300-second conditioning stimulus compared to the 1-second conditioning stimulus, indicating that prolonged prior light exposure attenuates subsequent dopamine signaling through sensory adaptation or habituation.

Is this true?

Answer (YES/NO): NO